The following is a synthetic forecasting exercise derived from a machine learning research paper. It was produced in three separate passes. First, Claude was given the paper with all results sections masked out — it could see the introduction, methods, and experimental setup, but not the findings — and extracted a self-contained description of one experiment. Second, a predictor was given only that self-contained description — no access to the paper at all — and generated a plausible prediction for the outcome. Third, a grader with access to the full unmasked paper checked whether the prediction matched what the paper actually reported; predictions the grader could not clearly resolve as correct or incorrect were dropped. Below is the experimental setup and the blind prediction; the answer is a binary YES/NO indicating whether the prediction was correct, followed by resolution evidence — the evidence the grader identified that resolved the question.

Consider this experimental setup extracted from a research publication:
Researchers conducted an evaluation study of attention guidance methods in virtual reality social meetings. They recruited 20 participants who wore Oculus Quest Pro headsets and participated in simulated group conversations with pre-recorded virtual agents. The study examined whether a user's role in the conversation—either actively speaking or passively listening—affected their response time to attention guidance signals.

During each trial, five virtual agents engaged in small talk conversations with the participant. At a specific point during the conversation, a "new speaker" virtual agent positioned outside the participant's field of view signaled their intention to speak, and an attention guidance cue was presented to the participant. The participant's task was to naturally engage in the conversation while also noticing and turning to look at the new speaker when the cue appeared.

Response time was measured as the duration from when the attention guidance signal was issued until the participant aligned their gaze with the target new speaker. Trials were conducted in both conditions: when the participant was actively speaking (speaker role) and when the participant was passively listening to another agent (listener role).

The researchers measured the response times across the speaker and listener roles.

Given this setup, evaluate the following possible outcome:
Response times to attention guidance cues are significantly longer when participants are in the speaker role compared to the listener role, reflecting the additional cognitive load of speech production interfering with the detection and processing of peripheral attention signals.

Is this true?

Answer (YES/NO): YES